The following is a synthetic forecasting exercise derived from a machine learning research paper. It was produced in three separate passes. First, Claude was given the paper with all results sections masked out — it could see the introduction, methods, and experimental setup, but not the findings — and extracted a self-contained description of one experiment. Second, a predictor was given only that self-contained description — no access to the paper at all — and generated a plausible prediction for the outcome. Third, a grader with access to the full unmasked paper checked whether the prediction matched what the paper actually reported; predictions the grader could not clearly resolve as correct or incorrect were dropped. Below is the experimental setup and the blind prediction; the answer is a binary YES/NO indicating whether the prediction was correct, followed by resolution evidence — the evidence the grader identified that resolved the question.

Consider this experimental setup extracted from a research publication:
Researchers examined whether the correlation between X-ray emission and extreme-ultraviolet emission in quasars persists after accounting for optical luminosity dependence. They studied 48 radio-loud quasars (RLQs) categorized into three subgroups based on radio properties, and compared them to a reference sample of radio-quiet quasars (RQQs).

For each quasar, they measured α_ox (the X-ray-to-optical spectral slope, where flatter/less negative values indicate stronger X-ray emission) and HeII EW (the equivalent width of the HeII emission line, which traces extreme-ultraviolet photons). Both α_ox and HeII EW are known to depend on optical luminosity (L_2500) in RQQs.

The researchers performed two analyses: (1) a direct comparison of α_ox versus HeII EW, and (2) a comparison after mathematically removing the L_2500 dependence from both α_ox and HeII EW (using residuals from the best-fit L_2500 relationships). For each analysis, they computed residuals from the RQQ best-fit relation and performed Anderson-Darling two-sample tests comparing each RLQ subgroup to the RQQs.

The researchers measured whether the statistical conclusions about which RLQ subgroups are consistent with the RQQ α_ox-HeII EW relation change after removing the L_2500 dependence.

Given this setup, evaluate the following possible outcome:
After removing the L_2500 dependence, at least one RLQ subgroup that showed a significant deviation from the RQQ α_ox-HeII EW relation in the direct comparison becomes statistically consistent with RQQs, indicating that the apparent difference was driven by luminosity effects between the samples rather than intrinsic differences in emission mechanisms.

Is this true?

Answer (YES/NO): NO